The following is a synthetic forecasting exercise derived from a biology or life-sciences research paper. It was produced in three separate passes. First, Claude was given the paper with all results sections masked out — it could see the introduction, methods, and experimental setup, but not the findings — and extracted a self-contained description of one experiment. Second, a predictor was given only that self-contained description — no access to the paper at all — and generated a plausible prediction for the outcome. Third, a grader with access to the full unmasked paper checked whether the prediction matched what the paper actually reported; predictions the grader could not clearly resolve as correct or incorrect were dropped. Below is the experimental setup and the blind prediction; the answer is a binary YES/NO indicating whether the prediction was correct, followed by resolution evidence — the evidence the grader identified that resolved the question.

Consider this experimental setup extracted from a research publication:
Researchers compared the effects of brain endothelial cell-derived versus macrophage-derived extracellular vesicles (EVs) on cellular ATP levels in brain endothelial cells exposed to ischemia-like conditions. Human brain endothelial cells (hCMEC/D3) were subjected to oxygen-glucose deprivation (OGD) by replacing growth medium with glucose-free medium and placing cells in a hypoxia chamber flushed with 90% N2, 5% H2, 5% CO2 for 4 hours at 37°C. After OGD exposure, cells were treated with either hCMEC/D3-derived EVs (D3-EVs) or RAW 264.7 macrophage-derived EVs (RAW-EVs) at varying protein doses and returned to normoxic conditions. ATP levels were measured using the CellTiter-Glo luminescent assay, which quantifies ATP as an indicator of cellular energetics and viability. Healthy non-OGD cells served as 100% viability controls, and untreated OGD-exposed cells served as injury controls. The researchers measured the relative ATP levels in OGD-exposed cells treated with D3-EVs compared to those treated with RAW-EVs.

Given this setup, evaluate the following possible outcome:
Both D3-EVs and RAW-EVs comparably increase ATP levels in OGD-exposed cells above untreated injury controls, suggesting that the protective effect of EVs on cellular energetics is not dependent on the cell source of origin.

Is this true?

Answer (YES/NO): NO